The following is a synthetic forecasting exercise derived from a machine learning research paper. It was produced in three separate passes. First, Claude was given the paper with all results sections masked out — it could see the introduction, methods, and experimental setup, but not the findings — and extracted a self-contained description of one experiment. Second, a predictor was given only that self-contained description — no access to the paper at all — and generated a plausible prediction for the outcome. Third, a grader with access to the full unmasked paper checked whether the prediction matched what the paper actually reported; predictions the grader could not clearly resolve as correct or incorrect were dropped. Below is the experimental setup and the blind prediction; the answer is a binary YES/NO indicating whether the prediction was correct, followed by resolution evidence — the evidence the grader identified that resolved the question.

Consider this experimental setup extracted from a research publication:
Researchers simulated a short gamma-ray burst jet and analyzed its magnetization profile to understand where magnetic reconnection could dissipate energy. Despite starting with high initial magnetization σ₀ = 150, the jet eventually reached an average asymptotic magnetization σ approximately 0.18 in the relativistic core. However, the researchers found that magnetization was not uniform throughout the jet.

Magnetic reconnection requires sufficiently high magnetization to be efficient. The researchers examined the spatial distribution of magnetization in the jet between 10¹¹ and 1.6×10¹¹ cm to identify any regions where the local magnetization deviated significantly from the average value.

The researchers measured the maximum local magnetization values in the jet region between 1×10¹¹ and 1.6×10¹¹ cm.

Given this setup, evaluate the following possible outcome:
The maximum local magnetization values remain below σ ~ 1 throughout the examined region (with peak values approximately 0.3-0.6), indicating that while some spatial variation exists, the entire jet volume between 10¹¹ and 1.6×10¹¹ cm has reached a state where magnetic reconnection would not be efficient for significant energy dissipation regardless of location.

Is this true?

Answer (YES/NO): NO